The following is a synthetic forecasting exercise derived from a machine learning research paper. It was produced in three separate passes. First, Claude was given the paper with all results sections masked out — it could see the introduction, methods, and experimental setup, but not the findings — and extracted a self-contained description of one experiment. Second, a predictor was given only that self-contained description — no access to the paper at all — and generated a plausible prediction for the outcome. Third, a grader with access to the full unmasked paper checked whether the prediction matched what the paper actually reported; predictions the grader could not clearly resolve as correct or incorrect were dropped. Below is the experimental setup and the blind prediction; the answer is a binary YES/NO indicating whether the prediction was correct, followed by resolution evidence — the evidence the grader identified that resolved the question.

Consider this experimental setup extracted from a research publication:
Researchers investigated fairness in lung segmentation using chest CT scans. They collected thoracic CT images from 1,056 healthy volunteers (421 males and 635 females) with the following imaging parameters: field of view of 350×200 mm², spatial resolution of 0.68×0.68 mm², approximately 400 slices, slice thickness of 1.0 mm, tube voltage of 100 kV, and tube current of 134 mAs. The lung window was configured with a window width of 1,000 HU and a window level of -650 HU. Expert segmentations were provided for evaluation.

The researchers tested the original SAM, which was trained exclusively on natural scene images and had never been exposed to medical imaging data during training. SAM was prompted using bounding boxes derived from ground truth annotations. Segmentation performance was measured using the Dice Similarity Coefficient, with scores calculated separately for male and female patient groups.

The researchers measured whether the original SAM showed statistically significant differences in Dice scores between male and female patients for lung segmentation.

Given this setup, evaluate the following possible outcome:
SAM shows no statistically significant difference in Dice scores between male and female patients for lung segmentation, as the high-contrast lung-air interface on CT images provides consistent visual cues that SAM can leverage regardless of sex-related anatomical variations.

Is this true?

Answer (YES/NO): NO